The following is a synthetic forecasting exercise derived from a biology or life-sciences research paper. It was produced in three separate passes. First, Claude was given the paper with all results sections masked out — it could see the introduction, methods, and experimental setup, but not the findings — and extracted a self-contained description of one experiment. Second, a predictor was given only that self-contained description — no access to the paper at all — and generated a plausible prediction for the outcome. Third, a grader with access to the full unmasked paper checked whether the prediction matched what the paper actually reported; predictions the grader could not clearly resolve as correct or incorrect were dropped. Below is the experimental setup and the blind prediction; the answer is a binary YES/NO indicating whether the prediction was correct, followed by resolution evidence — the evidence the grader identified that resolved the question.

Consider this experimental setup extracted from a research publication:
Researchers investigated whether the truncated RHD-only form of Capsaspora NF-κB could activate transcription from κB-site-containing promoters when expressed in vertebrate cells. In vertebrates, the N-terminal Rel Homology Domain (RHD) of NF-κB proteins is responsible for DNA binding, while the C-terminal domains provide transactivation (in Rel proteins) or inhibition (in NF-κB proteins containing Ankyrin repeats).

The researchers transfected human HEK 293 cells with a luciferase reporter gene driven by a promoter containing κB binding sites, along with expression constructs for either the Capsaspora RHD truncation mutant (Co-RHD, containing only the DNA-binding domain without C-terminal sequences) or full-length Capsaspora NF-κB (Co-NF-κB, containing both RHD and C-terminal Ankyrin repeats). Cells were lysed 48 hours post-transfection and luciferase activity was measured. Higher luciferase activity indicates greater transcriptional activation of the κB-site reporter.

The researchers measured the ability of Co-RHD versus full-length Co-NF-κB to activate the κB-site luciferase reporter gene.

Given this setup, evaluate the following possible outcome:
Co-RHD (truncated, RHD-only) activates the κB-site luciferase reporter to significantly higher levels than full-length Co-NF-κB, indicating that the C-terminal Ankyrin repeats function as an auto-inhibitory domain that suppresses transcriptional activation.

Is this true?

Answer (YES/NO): YES